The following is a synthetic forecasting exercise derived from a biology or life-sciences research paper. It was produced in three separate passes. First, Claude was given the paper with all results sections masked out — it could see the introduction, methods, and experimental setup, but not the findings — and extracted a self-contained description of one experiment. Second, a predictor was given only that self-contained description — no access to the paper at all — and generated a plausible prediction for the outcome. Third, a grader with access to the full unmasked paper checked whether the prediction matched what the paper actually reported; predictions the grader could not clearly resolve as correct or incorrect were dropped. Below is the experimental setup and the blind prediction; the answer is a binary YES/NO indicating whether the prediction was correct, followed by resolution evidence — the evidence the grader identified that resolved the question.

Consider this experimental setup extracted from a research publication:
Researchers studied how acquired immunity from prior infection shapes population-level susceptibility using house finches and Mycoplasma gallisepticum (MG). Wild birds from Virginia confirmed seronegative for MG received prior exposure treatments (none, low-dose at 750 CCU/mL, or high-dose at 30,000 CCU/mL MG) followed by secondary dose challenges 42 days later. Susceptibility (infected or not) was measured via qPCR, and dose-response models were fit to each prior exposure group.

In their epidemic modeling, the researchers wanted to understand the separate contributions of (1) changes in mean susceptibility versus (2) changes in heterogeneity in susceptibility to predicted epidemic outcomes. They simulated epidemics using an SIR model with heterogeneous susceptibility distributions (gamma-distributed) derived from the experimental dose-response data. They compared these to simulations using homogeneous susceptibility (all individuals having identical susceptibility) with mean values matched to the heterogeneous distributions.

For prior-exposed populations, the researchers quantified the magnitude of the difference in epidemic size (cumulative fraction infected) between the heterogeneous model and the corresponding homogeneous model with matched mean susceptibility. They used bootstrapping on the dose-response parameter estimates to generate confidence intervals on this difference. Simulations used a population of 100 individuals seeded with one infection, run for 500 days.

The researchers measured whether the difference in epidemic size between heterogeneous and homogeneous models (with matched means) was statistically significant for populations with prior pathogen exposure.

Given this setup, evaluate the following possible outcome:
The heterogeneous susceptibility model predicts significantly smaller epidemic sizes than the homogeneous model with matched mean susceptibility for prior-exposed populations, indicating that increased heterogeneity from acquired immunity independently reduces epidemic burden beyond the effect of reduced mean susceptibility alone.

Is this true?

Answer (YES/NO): YES